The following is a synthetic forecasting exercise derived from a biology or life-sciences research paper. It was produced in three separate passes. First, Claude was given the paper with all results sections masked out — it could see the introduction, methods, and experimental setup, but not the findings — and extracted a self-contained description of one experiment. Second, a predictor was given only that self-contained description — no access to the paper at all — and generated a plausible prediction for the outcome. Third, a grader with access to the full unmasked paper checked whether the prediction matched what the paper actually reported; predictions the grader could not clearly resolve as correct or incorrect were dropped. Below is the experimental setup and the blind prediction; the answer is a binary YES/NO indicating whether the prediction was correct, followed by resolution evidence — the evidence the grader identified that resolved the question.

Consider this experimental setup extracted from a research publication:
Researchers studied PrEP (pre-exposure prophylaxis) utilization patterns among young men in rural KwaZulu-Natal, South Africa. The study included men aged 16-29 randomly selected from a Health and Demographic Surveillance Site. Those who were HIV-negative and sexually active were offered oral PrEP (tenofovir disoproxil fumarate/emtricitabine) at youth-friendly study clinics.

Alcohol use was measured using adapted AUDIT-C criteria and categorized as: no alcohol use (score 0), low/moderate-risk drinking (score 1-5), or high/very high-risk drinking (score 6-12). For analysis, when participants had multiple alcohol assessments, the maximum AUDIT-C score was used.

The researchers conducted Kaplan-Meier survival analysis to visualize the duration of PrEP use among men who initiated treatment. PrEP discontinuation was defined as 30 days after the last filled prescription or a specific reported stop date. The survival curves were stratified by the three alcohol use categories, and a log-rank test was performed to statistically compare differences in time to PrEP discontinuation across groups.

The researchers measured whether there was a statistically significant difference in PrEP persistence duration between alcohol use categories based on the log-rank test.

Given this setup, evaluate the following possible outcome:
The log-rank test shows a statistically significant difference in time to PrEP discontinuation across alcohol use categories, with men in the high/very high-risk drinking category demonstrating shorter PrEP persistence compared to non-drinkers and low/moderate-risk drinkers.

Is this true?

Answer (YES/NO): NO